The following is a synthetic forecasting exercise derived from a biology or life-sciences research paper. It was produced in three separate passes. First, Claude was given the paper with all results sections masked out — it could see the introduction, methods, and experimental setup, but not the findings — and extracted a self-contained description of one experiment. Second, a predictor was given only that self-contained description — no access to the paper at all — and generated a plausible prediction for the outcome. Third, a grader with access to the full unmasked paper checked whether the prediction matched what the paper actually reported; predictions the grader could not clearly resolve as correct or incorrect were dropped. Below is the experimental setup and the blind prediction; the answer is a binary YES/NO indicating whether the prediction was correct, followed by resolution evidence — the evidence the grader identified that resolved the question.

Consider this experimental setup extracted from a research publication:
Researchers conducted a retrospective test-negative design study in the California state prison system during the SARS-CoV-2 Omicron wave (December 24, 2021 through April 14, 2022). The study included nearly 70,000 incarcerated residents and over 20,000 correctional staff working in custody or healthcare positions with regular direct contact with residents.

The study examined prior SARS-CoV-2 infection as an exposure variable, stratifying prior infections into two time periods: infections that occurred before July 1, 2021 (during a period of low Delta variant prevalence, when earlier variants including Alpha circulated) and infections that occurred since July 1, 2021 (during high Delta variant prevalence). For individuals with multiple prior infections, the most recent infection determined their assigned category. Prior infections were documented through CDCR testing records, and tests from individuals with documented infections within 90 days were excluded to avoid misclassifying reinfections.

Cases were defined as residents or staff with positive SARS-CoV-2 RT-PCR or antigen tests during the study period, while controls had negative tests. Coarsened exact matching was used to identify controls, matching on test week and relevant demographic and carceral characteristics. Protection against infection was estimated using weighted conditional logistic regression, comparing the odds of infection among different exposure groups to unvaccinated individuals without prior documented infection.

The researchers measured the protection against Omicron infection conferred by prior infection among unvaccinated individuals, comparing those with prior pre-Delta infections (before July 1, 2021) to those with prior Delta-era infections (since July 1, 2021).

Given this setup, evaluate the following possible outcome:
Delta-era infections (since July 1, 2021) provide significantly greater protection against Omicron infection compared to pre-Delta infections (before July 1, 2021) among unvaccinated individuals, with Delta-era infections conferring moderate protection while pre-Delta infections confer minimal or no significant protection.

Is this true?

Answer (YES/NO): NO